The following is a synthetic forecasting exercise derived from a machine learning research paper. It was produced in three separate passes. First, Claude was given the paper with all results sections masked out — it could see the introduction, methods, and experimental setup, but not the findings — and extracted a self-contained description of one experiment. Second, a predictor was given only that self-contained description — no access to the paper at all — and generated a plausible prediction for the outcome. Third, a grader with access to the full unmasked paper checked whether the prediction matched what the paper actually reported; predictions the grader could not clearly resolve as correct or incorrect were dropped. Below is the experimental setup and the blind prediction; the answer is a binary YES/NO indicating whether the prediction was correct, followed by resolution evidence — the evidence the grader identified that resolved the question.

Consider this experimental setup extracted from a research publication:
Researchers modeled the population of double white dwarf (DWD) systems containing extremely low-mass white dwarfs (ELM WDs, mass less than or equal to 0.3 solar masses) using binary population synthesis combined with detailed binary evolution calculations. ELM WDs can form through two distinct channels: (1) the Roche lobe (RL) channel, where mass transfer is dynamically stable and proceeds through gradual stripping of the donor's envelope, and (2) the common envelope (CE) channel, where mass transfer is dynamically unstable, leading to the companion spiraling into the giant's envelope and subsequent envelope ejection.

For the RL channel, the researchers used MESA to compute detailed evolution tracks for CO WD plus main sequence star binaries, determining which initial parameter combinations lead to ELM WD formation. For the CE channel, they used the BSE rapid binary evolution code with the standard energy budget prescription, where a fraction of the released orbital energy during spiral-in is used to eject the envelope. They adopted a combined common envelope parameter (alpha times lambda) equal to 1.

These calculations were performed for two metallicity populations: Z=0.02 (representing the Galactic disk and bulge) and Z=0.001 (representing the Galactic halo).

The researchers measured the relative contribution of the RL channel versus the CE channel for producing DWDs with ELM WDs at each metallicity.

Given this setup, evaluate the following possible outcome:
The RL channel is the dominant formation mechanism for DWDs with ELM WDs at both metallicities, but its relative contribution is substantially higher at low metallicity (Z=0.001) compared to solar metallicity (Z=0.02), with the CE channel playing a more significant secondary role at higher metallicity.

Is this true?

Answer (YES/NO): YES